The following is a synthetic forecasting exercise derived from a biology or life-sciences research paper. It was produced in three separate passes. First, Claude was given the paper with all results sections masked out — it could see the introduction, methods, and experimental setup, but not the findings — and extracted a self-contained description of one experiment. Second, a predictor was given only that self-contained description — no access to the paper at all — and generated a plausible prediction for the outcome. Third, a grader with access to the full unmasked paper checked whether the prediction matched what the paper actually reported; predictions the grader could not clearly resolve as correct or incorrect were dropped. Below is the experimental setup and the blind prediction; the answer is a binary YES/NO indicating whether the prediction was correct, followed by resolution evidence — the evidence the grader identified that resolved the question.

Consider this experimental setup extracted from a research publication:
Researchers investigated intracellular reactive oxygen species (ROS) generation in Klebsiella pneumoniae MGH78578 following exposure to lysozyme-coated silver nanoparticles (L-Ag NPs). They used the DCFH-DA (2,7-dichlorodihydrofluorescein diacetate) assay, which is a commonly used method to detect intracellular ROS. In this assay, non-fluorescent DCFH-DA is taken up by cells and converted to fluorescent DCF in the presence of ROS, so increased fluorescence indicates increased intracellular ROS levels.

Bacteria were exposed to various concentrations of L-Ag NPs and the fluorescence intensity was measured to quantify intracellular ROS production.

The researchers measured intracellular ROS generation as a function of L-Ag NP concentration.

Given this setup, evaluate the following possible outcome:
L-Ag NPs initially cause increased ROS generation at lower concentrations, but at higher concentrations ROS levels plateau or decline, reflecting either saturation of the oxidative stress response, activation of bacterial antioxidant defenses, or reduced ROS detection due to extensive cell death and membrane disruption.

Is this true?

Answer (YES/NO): NO